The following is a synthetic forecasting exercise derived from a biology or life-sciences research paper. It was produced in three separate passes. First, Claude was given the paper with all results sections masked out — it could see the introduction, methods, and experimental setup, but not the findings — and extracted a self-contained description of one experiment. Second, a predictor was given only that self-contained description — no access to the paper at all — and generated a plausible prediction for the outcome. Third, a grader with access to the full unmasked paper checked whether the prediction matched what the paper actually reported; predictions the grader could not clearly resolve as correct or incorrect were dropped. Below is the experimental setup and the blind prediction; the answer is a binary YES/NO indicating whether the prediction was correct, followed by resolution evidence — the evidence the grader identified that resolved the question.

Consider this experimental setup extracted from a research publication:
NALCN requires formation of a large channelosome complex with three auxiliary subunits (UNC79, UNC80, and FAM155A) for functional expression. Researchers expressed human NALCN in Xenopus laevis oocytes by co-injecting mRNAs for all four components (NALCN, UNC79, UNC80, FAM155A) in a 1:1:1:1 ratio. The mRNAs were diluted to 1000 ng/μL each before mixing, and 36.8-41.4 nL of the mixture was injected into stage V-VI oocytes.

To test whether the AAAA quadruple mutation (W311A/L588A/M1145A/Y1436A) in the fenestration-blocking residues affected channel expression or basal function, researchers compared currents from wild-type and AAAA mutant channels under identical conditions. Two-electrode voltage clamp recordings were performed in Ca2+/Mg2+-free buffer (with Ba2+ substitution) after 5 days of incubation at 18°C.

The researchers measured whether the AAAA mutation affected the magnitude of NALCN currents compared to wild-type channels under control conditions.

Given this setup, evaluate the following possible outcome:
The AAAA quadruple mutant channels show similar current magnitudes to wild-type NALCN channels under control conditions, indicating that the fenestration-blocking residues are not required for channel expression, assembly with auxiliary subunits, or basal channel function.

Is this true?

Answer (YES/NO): NO